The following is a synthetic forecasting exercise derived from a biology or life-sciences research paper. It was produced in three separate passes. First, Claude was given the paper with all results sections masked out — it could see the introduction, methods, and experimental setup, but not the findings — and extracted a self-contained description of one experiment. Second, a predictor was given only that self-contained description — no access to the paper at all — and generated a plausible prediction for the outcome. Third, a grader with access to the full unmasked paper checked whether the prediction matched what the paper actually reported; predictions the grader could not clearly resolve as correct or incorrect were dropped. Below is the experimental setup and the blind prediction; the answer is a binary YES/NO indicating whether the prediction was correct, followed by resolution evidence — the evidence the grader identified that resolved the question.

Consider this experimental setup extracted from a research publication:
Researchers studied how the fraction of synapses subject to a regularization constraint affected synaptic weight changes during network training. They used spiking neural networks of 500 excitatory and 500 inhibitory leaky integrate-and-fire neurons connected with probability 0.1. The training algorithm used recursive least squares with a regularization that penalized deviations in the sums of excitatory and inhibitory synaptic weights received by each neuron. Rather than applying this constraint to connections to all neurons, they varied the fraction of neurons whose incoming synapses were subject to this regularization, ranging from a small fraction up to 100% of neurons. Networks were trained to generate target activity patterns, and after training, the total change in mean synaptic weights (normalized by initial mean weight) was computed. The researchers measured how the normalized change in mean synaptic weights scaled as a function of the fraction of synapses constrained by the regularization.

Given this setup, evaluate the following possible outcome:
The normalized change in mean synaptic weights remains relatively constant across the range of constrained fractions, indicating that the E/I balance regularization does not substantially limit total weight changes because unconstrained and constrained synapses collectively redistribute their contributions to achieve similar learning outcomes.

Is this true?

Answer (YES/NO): NO